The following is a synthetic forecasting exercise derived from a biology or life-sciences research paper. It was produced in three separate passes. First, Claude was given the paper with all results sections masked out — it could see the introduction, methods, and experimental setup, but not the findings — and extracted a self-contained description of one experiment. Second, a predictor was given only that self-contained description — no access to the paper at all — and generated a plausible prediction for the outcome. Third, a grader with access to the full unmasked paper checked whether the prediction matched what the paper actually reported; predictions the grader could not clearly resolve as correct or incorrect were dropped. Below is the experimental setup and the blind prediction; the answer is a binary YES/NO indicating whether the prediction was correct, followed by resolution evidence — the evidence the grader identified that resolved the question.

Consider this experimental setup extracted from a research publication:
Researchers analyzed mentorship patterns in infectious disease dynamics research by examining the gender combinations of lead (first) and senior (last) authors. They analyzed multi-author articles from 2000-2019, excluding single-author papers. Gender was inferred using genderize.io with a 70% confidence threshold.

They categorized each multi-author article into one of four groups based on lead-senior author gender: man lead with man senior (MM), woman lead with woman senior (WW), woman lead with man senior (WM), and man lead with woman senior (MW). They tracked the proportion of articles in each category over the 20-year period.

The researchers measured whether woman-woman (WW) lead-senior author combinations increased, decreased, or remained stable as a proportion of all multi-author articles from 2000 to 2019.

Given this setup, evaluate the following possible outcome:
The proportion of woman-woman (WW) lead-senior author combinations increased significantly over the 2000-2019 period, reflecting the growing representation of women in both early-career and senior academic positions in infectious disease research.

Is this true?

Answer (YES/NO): NO